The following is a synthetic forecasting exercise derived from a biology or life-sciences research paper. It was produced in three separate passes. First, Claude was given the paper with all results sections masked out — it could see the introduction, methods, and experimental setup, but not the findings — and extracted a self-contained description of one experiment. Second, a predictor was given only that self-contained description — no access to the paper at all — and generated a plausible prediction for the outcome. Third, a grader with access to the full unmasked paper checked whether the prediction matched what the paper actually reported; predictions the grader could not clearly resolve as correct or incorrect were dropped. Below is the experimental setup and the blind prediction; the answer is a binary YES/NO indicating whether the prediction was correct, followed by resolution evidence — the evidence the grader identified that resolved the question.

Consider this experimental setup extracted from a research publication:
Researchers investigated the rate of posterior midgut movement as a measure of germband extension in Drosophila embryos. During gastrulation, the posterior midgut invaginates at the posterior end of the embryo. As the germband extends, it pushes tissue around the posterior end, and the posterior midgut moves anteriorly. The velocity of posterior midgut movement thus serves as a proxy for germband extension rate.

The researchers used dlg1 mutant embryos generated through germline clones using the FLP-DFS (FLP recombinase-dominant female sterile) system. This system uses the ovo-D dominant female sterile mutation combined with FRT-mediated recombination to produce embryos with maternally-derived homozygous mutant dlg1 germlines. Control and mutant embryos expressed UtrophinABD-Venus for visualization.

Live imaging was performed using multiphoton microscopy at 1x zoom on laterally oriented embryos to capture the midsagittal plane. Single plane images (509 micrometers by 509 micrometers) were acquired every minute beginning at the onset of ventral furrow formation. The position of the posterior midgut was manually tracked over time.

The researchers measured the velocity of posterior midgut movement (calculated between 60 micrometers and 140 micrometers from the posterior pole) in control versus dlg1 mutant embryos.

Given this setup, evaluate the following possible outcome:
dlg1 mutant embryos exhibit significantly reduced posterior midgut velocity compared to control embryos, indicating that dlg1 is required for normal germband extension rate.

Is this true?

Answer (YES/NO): YES